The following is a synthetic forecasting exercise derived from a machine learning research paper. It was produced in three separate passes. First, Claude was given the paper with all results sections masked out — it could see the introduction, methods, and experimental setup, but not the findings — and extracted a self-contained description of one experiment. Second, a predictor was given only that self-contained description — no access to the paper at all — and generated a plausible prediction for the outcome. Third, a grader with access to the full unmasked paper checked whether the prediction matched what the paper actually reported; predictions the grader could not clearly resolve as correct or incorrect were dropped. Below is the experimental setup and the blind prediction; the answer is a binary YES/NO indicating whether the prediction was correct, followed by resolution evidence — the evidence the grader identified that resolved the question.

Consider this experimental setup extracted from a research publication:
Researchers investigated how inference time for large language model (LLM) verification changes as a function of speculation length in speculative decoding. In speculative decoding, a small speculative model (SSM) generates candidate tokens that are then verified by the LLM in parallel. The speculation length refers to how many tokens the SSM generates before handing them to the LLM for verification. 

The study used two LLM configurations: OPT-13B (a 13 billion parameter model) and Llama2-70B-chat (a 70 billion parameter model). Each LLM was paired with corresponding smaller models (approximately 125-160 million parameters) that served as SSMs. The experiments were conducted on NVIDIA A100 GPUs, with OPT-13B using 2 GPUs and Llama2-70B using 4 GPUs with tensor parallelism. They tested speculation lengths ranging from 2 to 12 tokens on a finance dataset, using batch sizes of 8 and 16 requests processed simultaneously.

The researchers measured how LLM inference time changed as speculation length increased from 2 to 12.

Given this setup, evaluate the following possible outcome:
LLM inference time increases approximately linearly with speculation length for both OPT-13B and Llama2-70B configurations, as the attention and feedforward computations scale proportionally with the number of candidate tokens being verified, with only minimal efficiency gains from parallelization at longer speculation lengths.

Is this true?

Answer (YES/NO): NO